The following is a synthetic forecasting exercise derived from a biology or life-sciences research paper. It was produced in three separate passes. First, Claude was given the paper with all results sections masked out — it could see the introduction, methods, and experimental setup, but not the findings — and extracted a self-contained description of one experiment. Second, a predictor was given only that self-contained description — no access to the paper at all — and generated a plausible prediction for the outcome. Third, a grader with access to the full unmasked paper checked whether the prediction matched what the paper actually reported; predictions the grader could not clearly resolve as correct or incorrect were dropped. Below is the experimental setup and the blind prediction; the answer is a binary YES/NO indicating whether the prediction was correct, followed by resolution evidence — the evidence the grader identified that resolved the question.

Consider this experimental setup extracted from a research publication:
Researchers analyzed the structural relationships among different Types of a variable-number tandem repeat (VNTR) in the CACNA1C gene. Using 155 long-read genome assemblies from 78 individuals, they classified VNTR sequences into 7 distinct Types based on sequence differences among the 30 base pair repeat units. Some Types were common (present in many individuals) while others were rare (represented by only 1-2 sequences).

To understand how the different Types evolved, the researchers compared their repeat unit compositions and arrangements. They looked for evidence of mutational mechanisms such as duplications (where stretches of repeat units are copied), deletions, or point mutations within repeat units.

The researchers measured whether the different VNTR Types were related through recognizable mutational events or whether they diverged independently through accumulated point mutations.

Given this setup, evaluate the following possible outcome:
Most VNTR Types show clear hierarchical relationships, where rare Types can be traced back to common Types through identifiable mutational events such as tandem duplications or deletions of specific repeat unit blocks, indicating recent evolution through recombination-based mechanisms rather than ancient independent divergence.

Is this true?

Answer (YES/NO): NO